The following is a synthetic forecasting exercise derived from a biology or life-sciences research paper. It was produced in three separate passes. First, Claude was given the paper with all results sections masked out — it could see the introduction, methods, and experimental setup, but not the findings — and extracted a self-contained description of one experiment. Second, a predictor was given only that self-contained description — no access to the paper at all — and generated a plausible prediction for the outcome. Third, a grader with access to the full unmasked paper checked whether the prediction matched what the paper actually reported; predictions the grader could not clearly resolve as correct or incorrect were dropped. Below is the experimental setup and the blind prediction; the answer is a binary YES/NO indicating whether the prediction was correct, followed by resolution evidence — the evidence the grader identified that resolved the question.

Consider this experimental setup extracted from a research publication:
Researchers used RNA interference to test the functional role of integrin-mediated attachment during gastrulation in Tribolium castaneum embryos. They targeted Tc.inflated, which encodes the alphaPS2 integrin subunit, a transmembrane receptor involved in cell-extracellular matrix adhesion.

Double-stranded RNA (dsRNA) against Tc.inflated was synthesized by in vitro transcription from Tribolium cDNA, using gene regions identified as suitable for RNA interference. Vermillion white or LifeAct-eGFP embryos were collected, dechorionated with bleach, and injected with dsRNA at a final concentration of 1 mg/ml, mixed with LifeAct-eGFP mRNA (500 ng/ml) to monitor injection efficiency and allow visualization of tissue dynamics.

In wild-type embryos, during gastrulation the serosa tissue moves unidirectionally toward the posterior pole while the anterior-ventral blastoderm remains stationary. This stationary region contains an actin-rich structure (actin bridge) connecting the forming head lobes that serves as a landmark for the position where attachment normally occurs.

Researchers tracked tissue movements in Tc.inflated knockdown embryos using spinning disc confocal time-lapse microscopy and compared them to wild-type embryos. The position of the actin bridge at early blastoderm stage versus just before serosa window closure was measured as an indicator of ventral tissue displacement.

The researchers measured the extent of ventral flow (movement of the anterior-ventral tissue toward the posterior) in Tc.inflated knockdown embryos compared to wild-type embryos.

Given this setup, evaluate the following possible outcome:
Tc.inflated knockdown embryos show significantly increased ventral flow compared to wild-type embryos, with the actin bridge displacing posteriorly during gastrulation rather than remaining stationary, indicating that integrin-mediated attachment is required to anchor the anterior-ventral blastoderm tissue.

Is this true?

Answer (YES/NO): YES